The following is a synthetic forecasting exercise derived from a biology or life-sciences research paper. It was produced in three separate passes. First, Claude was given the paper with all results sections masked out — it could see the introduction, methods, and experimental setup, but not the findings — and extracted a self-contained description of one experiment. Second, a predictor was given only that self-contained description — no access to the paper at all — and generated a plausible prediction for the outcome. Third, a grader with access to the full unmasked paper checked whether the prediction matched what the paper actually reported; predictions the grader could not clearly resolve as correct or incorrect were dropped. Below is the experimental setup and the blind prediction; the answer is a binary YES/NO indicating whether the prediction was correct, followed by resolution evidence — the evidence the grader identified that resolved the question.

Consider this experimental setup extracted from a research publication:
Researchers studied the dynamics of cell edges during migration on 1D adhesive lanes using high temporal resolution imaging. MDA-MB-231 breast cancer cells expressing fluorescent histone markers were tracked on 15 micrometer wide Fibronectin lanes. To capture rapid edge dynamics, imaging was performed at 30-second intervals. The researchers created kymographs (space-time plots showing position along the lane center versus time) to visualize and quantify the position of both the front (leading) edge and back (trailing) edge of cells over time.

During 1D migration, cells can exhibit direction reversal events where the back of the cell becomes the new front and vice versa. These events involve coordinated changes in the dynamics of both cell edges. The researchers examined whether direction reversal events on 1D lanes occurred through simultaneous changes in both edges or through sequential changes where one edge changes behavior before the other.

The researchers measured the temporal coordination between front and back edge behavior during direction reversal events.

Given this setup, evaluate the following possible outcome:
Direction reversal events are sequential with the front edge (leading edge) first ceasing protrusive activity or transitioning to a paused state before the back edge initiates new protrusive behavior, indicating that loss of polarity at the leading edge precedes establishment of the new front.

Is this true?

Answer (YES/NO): NO